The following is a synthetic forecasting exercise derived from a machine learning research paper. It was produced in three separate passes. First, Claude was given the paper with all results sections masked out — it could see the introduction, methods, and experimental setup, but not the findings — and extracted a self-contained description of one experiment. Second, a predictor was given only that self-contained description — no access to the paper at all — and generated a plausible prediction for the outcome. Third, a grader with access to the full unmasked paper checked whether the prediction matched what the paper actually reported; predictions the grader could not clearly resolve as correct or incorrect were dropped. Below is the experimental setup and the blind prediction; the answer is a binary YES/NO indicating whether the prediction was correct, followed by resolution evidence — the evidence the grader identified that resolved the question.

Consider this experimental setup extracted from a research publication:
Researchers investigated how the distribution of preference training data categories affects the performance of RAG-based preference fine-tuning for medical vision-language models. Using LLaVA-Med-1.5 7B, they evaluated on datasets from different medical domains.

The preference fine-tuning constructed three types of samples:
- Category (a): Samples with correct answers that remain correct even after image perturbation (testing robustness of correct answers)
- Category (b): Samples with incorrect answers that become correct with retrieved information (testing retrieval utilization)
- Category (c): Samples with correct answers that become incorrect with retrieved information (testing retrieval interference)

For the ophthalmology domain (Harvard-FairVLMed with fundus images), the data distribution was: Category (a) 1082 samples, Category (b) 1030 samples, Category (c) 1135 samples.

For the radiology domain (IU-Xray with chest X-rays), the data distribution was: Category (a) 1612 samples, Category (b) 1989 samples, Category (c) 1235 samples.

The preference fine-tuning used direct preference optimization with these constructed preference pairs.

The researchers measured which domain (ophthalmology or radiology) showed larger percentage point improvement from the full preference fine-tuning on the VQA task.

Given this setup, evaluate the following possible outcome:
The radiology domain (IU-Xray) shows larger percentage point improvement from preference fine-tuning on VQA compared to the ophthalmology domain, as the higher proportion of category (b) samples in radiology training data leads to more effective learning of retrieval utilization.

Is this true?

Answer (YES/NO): NO